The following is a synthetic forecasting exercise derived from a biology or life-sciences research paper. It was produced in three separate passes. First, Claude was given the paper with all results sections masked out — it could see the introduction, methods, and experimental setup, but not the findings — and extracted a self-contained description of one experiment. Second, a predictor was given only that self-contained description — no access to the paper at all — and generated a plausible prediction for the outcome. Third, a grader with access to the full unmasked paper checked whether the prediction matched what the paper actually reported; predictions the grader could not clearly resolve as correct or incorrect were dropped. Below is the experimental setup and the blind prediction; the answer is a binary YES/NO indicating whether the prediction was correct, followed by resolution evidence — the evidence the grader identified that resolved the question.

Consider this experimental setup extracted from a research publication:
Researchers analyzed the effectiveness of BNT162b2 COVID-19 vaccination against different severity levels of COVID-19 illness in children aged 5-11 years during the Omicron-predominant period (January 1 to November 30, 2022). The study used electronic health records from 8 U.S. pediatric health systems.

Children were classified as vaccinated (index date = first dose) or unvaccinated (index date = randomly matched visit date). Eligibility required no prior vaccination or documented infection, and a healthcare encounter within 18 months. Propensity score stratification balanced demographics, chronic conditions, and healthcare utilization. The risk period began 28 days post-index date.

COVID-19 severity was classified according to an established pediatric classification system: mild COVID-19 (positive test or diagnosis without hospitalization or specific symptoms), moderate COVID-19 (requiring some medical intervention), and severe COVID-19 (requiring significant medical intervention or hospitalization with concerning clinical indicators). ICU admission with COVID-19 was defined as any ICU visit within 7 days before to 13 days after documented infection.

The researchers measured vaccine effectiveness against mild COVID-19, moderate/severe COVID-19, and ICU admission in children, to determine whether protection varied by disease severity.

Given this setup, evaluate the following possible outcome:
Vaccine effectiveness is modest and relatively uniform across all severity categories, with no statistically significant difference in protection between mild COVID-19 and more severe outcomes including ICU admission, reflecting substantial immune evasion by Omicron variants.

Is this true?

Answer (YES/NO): NO